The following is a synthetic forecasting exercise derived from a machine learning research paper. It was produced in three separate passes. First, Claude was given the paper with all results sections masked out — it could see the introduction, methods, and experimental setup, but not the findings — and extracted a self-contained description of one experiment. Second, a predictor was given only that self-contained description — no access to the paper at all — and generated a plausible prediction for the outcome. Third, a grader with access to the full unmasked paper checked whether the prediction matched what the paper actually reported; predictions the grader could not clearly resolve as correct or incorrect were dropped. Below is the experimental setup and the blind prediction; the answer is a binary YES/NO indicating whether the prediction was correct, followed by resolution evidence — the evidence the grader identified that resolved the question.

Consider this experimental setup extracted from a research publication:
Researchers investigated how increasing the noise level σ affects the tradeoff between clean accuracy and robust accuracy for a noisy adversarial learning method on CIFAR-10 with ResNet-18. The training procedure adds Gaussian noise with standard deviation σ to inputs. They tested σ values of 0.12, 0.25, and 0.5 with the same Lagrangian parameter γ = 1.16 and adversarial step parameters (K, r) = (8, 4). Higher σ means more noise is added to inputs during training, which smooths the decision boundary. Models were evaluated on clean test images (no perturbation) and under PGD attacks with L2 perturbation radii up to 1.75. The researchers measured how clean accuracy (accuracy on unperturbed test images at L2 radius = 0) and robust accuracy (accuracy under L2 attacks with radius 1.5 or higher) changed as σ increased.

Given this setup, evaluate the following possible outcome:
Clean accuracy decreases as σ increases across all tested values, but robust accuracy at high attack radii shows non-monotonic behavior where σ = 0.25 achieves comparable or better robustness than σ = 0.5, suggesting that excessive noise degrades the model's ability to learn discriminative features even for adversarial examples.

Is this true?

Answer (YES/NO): NO